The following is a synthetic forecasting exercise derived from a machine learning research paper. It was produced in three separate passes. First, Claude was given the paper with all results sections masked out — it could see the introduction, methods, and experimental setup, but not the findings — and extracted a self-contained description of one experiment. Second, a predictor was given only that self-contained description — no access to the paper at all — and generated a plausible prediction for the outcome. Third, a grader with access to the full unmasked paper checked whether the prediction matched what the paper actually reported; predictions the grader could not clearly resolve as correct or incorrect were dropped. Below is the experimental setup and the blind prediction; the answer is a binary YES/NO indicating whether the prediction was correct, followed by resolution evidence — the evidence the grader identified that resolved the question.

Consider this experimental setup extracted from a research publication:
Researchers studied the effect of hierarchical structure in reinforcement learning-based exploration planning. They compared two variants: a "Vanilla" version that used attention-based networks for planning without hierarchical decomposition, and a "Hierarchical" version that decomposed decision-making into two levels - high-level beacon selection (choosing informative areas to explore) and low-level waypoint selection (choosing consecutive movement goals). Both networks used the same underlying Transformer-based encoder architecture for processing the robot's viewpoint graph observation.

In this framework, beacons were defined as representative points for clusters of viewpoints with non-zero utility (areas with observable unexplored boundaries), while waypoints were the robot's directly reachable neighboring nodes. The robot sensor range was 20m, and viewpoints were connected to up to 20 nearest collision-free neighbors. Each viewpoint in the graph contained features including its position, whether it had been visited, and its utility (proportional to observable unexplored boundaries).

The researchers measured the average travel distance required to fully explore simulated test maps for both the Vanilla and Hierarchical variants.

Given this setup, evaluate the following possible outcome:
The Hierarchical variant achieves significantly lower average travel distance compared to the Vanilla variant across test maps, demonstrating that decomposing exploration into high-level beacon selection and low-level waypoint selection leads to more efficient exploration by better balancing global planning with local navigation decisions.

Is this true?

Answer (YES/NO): YES